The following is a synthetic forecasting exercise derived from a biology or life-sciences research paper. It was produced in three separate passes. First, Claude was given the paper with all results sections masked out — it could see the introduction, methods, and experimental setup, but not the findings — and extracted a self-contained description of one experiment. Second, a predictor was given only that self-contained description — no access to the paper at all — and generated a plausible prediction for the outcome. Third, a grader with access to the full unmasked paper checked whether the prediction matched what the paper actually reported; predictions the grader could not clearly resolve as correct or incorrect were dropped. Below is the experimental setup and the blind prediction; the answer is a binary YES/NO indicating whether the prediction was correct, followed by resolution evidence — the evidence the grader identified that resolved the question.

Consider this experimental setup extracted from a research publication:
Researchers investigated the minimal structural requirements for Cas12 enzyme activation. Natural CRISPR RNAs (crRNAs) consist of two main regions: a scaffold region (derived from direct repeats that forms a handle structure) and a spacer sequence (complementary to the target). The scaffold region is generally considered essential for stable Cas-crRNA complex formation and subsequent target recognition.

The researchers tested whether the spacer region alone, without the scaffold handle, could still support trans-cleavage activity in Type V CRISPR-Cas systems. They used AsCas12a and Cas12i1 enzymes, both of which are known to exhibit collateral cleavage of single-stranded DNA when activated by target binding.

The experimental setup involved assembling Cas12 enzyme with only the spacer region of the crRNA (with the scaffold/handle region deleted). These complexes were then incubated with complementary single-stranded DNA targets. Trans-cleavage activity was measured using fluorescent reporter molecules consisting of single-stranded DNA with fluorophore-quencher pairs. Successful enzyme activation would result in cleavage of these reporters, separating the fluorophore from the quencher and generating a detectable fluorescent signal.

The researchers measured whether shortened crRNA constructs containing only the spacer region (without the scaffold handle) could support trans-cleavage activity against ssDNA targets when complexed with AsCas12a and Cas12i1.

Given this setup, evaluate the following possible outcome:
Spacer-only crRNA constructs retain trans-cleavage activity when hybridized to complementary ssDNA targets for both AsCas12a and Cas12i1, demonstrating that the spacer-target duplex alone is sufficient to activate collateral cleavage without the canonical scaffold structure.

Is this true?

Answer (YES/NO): YES